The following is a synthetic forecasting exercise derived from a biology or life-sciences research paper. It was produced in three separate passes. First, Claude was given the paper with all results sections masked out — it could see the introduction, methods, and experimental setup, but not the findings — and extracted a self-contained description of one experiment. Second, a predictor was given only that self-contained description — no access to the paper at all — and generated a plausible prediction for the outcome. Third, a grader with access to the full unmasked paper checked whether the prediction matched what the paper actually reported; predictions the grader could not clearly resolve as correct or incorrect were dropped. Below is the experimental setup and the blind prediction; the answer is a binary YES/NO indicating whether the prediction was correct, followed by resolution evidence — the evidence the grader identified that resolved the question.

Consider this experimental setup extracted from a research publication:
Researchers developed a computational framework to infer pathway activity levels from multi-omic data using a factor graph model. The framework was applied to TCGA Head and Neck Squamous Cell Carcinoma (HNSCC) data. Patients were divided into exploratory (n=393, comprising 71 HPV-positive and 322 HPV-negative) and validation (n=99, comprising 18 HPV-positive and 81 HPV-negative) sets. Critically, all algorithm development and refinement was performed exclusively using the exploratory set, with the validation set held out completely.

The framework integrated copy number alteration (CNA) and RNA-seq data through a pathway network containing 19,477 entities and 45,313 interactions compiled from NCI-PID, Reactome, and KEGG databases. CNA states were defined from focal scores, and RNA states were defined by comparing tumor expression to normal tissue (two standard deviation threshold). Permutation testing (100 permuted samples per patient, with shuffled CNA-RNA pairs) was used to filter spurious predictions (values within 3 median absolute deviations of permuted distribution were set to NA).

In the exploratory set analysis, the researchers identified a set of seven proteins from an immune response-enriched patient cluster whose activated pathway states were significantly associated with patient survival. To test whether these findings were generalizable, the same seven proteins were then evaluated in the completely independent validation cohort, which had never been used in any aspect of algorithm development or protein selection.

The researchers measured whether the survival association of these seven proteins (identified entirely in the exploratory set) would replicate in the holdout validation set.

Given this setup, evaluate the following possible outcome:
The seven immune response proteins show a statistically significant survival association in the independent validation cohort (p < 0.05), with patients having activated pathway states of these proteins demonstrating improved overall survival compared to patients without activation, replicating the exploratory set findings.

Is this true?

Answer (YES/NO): NO